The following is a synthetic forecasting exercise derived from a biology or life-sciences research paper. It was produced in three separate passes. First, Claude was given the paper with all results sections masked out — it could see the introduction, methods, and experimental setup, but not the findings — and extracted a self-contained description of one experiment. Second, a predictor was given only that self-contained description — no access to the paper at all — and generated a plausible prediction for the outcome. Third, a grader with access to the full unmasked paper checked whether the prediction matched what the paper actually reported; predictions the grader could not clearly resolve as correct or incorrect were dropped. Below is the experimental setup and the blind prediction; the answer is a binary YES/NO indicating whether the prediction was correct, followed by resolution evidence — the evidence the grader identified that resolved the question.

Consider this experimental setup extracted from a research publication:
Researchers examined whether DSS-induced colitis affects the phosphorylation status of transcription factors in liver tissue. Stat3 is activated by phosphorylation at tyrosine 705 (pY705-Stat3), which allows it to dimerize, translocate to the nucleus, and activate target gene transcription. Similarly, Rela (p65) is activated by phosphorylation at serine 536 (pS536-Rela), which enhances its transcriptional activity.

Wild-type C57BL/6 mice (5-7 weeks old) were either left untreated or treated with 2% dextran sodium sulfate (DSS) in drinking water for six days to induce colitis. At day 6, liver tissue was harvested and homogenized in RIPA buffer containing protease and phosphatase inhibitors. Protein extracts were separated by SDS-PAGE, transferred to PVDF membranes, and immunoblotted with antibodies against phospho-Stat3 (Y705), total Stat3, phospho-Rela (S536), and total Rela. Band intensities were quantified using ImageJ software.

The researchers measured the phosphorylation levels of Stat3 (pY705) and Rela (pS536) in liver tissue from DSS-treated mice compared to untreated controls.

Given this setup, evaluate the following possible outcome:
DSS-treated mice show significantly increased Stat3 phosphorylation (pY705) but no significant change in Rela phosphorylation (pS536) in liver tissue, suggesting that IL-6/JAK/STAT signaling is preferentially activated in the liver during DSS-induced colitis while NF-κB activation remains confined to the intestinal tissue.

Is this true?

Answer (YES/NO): NO